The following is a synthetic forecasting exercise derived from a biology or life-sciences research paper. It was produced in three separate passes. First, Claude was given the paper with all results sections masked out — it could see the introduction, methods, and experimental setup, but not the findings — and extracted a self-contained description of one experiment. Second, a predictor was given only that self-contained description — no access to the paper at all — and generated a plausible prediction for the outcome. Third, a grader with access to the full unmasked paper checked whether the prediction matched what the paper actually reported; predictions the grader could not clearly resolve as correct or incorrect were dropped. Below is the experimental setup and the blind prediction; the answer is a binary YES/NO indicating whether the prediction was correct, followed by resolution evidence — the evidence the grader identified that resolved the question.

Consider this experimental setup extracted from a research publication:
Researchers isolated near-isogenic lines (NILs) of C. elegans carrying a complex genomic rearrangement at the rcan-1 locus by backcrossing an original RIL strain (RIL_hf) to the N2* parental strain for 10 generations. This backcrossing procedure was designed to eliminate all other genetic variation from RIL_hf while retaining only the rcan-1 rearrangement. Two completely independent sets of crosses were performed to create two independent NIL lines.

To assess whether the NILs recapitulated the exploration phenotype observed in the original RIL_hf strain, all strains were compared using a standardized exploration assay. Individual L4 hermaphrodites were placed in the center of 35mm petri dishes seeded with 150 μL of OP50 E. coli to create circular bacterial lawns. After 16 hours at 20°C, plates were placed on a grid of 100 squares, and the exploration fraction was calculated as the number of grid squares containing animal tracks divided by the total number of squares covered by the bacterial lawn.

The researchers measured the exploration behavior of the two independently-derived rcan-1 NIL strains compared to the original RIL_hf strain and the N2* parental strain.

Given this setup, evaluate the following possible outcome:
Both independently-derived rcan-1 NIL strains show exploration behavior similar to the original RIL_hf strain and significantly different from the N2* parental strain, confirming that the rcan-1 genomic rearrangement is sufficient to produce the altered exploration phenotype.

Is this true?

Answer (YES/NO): YES